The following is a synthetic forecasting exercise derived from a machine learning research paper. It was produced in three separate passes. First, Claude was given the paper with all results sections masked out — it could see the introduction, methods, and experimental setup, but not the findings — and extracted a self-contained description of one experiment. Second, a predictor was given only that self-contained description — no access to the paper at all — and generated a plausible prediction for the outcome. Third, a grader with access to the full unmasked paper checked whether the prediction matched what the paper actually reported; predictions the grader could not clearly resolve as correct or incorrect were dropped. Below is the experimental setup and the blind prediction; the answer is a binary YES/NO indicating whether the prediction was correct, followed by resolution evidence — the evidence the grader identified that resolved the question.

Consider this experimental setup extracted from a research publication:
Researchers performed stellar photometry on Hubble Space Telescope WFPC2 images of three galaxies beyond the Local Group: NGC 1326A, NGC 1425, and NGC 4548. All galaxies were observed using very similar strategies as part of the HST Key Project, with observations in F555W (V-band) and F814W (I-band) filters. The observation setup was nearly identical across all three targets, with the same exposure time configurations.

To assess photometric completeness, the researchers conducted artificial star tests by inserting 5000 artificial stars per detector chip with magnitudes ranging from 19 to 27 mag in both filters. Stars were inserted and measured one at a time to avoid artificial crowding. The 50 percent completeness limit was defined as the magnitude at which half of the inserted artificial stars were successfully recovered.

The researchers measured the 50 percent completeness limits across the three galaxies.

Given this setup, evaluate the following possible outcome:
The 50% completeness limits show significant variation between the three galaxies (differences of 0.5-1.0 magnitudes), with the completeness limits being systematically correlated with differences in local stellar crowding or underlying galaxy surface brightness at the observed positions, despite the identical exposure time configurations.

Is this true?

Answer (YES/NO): NO